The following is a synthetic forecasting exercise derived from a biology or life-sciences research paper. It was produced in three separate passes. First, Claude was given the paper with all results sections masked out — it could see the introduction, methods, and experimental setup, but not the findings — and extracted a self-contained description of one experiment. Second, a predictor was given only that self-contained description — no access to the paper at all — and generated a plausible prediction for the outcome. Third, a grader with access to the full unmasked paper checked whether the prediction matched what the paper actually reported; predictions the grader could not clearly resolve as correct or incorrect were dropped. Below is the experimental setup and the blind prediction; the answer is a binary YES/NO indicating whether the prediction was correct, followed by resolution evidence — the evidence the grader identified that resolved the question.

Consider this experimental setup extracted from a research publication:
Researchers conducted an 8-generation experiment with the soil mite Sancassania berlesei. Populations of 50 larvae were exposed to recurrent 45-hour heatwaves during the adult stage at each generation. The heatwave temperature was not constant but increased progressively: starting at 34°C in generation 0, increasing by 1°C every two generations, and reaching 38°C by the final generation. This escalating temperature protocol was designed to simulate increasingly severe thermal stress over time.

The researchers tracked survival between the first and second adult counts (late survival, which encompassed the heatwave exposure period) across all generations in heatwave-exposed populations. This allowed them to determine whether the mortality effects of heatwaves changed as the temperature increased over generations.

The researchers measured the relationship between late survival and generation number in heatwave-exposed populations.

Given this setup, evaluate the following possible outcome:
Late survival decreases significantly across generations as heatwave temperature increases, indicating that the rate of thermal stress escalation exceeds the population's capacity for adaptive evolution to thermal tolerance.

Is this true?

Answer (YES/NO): NO